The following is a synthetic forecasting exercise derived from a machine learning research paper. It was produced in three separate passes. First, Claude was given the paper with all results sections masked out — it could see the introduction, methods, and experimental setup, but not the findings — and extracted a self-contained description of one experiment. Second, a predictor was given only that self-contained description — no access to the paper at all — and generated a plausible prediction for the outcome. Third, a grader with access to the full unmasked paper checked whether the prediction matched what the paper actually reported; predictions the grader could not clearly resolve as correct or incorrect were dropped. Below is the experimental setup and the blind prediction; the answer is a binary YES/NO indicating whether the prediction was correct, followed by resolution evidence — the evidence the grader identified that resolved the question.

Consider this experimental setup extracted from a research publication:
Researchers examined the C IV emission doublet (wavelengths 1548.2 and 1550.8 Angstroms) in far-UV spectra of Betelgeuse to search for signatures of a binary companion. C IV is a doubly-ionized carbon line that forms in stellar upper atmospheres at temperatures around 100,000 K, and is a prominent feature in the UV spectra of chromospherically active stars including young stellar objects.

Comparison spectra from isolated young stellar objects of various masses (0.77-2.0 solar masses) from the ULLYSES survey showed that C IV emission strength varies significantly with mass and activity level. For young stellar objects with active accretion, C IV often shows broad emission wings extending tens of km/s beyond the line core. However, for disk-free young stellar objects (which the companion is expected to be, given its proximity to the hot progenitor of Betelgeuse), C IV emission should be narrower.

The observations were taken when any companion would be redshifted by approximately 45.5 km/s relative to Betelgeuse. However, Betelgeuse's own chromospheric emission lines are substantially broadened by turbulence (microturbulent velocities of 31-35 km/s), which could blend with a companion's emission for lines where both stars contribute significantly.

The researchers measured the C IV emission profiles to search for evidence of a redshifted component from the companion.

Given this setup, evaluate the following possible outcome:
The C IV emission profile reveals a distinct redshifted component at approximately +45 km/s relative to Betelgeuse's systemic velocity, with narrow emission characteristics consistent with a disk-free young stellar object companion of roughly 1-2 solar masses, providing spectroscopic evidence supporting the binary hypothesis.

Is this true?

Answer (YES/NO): NO